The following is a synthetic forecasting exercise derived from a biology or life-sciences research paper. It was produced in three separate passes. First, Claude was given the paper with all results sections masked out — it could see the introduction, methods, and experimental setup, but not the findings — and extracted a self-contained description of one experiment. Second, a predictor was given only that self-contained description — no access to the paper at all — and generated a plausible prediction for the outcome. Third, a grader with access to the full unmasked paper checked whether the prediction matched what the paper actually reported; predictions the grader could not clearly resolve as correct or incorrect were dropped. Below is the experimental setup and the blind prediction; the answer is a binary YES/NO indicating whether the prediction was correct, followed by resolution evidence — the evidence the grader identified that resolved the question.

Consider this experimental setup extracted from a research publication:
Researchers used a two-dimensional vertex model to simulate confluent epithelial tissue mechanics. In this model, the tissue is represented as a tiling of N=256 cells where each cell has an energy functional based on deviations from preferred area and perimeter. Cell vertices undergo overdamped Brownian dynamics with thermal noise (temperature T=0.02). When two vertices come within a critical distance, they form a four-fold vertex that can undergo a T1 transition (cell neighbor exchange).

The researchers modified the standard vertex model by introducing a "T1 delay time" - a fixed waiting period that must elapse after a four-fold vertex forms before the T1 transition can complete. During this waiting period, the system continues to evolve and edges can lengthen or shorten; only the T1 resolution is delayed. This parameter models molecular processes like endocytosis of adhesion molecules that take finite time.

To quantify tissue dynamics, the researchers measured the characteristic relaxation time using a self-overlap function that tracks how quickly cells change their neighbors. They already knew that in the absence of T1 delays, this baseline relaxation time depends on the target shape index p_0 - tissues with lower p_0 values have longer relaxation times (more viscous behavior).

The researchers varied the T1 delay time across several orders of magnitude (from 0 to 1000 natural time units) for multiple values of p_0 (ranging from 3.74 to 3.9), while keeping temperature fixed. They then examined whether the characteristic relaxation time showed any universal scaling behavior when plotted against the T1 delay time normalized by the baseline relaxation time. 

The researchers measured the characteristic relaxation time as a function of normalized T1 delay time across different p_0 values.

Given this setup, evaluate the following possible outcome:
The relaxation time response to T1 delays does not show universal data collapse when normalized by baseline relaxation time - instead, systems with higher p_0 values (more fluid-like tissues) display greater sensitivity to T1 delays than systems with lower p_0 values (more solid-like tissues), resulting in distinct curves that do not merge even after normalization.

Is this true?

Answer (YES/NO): NO